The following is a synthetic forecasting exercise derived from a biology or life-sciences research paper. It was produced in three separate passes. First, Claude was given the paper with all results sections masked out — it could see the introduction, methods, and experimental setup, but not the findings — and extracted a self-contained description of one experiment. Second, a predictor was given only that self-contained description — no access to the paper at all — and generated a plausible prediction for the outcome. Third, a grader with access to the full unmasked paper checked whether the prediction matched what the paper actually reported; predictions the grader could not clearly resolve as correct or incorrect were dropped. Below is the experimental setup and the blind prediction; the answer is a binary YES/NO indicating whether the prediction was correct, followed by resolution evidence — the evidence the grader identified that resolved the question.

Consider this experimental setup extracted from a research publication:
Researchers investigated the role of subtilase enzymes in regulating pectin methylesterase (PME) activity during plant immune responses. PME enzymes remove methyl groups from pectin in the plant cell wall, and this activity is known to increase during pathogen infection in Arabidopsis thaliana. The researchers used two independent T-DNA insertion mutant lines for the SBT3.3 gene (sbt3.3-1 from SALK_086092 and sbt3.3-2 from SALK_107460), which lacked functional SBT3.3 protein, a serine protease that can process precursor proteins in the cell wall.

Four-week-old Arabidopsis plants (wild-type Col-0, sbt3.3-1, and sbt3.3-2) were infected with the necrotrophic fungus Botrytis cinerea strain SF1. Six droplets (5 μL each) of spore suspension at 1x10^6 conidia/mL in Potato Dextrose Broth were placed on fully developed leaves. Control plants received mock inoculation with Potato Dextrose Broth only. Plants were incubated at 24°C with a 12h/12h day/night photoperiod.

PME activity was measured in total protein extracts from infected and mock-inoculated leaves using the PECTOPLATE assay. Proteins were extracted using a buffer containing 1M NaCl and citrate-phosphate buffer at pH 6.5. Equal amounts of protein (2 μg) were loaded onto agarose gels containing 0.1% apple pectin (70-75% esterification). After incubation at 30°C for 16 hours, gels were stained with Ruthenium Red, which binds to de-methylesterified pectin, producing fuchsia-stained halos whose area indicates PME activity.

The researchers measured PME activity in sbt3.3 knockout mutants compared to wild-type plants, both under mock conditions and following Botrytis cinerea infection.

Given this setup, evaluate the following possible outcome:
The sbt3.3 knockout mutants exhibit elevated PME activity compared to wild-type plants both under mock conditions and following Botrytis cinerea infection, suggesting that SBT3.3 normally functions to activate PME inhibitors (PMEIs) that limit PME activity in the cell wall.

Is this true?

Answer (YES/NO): NO